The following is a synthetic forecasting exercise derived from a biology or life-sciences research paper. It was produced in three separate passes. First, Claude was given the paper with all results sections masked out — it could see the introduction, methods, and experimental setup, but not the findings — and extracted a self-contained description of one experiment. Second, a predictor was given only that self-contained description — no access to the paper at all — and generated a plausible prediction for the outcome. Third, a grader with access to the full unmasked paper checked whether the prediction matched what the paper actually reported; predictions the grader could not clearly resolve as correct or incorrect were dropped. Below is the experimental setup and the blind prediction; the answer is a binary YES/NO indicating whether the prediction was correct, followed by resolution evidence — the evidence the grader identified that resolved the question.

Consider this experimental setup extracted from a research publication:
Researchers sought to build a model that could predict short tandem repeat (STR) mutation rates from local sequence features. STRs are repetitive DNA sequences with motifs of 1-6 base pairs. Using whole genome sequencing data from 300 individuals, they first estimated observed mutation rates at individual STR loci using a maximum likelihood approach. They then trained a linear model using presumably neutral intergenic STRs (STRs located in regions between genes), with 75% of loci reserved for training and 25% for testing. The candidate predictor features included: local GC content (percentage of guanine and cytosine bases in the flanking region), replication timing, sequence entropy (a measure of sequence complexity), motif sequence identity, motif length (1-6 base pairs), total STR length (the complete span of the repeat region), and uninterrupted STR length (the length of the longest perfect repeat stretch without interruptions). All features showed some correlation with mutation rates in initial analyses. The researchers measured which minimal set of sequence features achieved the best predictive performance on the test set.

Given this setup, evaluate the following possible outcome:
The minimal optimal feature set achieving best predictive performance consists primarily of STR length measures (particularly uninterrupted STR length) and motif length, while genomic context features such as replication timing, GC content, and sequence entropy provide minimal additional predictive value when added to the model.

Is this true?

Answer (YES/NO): YES